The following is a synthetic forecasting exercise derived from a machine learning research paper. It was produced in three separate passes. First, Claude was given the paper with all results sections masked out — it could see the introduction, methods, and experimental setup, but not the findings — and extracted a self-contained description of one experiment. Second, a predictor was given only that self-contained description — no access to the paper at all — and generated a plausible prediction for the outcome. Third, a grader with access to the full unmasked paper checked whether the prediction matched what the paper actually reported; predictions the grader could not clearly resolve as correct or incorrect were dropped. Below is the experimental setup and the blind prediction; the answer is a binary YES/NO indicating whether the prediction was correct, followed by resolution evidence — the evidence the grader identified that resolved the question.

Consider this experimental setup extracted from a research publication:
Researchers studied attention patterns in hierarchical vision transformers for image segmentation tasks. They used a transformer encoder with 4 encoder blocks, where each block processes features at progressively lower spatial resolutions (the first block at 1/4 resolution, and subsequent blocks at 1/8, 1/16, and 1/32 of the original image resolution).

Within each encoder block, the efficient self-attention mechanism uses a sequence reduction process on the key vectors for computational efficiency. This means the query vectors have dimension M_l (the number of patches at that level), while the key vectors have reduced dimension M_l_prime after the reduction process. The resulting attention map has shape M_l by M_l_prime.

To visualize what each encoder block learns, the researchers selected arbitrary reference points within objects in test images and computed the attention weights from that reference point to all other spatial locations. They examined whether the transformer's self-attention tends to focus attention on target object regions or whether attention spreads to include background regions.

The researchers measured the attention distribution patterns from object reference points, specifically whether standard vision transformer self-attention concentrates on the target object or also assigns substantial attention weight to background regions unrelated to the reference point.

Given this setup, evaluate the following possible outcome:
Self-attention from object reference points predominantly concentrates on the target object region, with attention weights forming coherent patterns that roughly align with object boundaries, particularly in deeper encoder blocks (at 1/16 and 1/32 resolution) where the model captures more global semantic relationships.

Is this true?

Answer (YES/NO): NO